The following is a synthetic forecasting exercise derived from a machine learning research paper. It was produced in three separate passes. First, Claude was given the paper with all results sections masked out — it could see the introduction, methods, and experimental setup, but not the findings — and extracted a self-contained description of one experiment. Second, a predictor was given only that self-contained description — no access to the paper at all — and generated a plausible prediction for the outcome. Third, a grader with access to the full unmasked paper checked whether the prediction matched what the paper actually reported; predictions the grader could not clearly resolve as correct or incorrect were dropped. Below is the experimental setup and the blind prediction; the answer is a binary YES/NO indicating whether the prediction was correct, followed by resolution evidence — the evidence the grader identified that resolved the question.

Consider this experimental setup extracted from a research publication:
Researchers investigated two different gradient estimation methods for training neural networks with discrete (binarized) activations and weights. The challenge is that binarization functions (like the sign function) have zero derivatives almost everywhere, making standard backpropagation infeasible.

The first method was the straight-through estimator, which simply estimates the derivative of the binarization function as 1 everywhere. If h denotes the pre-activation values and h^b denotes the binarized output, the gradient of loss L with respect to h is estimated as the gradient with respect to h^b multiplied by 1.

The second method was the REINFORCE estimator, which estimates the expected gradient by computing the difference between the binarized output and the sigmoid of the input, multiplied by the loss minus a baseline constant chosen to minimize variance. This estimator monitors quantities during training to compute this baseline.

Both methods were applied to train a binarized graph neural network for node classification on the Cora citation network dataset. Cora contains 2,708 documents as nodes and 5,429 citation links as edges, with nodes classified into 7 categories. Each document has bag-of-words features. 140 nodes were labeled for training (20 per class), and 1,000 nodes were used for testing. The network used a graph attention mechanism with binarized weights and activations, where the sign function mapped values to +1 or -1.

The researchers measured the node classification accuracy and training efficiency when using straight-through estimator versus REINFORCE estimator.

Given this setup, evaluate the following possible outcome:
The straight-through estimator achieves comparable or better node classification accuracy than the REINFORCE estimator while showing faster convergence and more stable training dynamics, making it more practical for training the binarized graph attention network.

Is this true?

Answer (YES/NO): NO